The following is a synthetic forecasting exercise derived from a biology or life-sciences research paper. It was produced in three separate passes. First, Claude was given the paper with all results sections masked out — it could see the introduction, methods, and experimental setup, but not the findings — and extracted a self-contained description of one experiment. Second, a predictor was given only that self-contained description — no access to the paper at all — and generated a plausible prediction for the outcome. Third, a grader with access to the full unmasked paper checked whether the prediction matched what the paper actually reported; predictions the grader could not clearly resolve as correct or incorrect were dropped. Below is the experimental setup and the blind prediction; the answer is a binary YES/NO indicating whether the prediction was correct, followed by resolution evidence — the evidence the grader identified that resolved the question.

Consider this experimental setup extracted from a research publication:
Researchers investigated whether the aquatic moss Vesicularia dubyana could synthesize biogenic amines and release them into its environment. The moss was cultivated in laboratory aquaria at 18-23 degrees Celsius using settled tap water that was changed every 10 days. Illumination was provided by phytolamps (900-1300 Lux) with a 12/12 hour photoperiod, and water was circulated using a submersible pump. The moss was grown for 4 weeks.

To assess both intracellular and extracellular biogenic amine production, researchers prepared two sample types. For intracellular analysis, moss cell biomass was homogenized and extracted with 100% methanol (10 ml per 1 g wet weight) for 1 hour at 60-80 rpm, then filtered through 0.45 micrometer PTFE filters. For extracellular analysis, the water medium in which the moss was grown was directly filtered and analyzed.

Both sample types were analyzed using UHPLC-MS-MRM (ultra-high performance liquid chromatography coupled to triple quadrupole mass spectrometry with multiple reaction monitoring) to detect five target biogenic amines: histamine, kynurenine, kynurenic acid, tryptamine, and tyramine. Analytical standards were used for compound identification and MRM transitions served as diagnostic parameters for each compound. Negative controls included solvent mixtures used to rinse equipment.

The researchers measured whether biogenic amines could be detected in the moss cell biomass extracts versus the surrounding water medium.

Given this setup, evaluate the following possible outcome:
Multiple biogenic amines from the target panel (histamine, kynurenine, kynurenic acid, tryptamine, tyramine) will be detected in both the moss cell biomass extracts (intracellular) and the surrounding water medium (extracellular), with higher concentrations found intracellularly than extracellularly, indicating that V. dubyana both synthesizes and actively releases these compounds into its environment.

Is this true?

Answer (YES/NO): NO